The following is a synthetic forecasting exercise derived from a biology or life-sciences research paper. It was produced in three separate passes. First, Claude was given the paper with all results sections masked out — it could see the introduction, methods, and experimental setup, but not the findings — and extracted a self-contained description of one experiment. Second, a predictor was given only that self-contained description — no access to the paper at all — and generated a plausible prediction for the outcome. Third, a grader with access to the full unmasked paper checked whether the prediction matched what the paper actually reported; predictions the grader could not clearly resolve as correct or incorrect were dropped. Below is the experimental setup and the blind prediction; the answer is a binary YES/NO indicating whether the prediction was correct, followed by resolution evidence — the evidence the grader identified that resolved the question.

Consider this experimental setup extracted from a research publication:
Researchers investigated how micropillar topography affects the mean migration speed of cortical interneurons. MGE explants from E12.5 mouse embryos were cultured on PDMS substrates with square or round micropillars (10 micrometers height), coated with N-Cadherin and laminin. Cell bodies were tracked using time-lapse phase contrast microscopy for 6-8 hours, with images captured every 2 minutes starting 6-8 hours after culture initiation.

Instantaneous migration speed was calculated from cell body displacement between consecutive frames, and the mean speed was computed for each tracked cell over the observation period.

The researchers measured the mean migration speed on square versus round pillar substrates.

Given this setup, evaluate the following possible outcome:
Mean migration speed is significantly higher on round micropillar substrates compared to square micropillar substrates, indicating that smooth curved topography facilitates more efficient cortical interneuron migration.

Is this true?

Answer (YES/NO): YES